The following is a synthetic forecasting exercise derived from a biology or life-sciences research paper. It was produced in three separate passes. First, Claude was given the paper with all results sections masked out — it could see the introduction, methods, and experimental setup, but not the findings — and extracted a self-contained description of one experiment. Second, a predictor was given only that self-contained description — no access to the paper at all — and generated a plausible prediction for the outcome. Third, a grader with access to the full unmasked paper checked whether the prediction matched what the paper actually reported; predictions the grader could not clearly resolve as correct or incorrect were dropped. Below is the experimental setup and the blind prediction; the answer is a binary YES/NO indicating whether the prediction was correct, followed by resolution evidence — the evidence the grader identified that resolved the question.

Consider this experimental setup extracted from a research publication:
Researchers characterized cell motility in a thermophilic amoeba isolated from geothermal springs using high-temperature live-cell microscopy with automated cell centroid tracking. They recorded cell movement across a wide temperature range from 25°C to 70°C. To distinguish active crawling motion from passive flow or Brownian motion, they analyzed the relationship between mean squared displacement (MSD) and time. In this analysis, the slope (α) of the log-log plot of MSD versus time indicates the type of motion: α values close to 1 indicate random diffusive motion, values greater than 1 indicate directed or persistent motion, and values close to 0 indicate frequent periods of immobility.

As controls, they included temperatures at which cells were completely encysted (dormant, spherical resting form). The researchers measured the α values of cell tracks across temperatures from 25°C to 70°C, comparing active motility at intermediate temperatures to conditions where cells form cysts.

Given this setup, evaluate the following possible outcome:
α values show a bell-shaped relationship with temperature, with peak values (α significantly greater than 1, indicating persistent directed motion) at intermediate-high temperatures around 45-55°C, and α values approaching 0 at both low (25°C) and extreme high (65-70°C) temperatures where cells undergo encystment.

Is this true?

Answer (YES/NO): NO